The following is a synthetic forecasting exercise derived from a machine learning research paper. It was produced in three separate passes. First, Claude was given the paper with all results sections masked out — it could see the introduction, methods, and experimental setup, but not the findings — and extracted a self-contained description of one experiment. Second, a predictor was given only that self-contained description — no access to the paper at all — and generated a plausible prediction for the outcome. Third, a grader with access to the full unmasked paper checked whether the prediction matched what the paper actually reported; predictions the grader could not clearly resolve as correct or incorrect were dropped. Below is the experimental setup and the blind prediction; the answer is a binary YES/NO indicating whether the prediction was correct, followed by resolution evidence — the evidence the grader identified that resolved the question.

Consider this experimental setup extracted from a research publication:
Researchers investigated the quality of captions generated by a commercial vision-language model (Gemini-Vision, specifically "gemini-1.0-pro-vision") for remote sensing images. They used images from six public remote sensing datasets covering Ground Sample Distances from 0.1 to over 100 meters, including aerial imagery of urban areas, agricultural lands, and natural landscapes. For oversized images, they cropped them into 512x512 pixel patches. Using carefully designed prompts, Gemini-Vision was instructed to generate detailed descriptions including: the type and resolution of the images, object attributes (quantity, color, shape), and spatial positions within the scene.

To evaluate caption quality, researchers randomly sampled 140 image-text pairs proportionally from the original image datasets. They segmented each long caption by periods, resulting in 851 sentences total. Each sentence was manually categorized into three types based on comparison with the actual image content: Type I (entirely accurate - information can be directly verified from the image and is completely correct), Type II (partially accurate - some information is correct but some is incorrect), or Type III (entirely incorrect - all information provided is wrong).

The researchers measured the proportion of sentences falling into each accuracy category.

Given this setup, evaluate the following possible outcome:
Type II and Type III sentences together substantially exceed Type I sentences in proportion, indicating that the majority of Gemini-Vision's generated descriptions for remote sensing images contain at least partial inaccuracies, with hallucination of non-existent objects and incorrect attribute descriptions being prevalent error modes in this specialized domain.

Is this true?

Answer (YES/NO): NO